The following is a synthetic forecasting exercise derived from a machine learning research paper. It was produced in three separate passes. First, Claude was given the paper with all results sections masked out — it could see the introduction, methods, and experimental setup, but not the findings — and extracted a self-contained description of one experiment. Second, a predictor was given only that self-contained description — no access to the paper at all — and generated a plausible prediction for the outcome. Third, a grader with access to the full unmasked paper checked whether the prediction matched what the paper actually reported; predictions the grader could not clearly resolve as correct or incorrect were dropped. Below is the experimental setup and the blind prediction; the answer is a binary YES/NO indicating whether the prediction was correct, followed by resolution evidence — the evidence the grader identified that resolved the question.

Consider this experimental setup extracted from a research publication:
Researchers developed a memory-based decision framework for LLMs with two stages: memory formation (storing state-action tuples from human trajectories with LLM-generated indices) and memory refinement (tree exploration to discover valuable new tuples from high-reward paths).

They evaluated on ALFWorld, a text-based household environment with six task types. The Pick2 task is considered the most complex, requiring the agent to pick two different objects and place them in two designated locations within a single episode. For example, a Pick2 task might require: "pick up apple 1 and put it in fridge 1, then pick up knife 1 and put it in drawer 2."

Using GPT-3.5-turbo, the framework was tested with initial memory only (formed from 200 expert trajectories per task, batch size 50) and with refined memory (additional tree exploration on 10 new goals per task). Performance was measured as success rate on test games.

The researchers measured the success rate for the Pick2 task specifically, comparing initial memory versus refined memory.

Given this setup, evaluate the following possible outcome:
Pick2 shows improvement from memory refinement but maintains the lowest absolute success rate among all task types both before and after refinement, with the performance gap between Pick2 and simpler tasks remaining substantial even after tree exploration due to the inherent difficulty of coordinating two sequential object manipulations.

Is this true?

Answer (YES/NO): YES